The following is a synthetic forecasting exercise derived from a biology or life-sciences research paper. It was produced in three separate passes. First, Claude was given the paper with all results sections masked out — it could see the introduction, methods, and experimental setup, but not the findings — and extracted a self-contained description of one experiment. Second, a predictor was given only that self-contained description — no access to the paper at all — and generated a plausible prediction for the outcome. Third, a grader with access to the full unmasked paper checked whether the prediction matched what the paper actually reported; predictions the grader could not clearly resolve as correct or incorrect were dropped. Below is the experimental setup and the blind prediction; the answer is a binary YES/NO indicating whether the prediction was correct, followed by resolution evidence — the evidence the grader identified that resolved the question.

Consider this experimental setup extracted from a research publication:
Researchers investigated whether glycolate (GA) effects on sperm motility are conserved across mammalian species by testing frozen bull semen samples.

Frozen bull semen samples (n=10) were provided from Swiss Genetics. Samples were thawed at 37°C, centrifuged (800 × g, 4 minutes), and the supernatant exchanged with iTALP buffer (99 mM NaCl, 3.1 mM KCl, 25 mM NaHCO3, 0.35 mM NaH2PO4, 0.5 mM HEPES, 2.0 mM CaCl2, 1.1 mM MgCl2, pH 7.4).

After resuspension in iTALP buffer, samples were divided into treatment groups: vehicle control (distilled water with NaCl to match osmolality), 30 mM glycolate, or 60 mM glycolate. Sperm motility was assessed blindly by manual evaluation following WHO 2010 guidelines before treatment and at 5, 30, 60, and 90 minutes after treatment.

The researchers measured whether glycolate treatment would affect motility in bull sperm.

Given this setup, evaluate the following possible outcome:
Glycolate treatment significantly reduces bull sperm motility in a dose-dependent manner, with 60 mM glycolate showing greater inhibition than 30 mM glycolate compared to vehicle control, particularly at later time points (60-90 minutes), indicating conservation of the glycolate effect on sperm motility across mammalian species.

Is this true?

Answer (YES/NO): NO